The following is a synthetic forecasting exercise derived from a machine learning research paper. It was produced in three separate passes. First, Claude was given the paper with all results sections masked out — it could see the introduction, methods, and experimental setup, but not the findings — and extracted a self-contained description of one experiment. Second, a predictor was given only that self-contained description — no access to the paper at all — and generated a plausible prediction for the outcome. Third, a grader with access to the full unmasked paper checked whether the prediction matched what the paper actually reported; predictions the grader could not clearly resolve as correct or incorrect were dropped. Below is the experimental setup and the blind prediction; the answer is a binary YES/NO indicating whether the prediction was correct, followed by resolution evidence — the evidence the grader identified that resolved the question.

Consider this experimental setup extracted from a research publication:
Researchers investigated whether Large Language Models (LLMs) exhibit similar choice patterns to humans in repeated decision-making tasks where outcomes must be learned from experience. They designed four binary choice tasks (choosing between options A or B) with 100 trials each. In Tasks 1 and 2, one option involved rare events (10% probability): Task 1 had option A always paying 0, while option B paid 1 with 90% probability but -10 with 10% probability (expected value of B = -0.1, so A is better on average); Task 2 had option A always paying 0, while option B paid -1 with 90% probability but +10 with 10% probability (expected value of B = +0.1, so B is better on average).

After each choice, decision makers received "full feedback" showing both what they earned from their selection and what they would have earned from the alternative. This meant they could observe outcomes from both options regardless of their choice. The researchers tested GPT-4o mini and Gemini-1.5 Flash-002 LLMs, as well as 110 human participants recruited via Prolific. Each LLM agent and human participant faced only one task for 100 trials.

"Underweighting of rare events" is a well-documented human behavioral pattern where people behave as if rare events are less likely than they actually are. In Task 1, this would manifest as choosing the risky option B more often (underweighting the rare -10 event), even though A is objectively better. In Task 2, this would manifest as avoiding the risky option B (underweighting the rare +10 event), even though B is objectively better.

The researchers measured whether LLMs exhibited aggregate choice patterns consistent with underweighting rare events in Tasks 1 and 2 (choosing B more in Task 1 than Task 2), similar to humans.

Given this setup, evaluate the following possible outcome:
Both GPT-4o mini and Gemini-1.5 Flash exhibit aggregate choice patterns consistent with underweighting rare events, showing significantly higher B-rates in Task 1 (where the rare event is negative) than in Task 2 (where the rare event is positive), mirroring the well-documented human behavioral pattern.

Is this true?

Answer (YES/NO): YES